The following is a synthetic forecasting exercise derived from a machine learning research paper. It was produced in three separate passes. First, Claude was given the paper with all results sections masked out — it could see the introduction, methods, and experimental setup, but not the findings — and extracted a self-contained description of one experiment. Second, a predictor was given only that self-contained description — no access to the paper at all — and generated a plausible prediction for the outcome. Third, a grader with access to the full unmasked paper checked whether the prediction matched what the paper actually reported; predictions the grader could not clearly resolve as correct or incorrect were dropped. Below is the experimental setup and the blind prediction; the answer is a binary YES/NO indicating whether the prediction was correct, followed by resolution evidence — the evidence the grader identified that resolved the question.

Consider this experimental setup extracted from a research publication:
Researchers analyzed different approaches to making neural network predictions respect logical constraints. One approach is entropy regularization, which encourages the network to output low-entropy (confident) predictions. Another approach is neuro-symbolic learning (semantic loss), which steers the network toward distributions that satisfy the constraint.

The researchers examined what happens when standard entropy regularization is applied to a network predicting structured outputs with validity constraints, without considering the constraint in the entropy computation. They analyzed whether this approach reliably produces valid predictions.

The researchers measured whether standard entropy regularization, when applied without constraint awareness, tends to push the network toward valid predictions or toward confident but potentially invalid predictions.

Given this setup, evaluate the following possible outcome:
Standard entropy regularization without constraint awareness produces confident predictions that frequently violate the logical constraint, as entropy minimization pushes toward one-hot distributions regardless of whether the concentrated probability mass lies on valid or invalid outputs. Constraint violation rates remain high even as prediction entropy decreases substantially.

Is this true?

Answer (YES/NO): NO